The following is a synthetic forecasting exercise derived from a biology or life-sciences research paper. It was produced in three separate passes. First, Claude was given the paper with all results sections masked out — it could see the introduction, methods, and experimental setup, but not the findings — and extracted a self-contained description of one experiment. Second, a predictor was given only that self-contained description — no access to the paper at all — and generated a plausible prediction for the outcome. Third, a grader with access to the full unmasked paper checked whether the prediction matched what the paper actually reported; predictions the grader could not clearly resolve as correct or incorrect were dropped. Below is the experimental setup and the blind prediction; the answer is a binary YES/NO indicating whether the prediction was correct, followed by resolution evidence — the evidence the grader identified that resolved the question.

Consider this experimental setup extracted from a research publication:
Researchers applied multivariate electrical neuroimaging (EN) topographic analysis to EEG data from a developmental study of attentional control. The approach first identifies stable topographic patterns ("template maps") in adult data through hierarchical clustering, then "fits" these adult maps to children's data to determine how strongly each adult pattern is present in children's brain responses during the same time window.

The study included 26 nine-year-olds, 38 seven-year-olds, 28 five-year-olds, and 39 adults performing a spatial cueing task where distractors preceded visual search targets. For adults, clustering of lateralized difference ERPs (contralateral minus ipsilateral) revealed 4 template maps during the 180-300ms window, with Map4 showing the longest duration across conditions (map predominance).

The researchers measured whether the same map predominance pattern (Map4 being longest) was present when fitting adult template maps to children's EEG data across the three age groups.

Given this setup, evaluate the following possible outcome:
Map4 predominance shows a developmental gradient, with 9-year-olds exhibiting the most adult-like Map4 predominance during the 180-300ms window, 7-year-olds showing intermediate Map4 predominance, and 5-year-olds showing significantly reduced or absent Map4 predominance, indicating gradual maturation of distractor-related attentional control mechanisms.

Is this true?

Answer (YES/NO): NO